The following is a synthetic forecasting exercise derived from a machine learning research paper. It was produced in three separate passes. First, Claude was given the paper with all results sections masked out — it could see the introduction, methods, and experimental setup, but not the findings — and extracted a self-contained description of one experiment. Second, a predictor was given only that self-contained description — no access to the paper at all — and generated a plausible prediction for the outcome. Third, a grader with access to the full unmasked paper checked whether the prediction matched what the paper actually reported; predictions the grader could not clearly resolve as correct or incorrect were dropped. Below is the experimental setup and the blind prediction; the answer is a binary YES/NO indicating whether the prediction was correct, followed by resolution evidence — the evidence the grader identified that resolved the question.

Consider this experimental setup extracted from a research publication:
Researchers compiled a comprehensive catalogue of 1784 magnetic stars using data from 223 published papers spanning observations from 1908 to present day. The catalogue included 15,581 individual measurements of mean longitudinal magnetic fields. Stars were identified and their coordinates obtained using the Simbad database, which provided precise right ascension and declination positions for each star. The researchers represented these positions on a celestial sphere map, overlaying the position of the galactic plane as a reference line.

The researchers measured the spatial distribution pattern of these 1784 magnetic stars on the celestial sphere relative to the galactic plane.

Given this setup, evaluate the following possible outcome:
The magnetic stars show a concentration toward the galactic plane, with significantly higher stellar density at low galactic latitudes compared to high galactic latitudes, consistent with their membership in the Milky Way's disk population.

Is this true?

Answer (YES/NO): NO